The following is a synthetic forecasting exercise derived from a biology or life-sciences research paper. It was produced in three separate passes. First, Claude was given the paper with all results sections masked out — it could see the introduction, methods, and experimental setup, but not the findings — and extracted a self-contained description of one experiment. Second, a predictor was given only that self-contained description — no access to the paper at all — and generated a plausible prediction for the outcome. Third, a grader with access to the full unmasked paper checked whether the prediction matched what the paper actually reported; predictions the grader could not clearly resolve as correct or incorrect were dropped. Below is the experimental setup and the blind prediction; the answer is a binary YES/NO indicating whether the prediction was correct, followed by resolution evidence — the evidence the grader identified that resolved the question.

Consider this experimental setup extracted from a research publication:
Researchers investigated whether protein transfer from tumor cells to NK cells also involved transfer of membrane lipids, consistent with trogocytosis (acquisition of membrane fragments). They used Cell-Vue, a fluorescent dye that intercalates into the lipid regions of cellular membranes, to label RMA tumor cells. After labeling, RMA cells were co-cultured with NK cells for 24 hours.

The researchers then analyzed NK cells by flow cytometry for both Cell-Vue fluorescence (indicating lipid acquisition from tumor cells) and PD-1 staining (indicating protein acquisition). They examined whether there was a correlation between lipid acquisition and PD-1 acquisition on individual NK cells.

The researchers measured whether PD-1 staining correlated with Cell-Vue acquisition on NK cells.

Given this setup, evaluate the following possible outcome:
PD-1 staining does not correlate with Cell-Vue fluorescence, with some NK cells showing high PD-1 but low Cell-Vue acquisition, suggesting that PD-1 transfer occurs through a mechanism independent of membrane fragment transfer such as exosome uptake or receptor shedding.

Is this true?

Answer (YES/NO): NO